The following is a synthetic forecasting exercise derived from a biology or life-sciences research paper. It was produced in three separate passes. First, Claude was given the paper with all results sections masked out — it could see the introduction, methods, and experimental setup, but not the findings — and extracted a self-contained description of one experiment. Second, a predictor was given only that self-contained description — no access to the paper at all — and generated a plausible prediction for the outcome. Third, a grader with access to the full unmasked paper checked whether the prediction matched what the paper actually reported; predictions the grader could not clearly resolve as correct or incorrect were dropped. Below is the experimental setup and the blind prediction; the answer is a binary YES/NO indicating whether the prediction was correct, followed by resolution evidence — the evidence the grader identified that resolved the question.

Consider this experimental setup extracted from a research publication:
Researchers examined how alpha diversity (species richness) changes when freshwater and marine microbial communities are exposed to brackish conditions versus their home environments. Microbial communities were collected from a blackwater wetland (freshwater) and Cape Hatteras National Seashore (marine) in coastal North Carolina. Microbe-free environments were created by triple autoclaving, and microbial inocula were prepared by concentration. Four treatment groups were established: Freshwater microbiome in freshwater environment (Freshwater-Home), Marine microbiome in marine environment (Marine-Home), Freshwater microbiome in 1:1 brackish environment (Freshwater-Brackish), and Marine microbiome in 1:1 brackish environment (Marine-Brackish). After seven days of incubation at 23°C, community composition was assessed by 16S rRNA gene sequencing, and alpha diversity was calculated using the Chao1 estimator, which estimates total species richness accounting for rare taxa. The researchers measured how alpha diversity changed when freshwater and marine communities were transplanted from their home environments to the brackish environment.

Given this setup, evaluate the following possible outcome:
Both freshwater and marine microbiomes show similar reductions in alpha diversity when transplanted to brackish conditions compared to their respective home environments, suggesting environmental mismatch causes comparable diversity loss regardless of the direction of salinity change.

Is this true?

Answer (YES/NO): NO